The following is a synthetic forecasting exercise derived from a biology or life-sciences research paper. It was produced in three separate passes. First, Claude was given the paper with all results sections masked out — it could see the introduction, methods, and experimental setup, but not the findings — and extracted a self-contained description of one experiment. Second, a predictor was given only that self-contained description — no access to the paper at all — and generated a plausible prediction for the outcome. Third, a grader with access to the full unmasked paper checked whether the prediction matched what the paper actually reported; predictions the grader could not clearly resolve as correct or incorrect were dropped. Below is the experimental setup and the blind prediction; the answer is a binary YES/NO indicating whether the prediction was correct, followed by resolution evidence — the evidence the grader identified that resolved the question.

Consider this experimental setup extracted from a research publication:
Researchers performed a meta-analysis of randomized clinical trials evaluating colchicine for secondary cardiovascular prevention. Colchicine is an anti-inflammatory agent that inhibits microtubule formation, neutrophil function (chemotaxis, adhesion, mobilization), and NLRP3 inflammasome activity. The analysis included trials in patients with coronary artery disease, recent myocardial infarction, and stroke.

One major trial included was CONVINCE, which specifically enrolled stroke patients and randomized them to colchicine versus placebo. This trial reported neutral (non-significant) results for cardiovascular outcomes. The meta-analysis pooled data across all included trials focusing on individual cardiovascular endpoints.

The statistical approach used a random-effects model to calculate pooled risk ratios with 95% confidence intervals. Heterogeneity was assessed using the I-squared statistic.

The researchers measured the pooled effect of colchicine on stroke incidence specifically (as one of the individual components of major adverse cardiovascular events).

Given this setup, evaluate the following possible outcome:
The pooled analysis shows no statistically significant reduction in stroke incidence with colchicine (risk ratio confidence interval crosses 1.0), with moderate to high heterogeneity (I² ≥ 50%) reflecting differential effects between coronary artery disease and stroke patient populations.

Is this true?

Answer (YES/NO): NO